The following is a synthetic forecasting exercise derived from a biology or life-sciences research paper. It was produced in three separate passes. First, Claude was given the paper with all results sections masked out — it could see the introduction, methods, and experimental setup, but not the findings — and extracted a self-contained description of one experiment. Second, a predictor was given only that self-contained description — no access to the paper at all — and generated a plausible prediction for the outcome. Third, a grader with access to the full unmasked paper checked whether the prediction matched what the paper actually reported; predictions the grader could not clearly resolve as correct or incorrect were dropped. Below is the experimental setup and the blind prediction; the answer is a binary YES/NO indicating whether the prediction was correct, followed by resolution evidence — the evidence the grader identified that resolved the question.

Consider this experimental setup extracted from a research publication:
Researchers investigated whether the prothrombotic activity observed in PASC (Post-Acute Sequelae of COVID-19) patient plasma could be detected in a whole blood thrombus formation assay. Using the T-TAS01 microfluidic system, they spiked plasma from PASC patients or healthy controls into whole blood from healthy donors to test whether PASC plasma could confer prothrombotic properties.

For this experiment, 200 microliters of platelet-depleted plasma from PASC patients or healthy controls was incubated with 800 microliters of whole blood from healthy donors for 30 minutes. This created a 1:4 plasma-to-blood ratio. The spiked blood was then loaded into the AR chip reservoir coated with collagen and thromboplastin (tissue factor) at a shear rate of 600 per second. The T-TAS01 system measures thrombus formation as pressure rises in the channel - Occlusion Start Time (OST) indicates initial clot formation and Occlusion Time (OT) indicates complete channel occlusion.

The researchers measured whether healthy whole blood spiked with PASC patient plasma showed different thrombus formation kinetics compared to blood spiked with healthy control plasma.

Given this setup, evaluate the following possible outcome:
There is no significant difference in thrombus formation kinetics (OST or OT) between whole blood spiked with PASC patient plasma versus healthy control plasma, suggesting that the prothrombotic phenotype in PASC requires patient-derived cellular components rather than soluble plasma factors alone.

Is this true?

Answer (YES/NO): YES